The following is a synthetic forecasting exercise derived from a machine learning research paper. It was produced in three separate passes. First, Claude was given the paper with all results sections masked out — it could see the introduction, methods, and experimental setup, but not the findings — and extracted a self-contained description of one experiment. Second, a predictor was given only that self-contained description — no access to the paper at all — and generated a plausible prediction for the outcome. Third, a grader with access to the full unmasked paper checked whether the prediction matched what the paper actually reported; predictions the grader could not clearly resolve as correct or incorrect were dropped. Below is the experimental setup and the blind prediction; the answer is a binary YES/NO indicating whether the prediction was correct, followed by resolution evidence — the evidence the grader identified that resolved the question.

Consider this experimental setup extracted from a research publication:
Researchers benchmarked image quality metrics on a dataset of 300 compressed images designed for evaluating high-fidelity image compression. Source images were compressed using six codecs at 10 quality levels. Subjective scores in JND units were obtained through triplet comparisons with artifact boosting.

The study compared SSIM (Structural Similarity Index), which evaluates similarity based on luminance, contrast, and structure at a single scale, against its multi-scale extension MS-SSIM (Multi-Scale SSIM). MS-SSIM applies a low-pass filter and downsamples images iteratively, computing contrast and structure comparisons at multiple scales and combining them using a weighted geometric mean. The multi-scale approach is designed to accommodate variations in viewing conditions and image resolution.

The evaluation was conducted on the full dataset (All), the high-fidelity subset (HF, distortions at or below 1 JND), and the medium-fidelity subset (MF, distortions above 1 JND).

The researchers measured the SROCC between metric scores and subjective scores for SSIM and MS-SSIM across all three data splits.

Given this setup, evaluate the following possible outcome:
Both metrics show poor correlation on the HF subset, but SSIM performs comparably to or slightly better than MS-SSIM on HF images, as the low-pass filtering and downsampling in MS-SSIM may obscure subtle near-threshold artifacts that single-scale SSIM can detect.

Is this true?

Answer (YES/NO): NO